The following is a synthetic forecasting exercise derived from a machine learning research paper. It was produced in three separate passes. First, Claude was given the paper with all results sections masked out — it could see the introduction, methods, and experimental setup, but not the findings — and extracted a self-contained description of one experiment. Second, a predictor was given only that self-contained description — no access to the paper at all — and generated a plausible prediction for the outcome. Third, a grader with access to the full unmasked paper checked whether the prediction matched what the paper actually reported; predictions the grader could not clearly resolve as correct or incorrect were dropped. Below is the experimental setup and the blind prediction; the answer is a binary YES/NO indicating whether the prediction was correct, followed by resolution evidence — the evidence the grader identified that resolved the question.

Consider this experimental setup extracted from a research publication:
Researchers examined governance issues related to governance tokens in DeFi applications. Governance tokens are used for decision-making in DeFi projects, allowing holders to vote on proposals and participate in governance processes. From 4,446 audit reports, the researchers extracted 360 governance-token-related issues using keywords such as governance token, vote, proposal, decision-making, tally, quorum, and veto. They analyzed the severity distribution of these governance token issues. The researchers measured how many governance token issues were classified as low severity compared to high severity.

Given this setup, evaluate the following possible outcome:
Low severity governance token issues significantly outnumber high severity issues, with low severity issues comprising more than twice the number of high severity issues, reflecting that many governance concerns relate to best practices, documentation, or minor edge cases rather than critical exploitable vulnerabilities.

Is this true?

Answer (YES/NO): NO